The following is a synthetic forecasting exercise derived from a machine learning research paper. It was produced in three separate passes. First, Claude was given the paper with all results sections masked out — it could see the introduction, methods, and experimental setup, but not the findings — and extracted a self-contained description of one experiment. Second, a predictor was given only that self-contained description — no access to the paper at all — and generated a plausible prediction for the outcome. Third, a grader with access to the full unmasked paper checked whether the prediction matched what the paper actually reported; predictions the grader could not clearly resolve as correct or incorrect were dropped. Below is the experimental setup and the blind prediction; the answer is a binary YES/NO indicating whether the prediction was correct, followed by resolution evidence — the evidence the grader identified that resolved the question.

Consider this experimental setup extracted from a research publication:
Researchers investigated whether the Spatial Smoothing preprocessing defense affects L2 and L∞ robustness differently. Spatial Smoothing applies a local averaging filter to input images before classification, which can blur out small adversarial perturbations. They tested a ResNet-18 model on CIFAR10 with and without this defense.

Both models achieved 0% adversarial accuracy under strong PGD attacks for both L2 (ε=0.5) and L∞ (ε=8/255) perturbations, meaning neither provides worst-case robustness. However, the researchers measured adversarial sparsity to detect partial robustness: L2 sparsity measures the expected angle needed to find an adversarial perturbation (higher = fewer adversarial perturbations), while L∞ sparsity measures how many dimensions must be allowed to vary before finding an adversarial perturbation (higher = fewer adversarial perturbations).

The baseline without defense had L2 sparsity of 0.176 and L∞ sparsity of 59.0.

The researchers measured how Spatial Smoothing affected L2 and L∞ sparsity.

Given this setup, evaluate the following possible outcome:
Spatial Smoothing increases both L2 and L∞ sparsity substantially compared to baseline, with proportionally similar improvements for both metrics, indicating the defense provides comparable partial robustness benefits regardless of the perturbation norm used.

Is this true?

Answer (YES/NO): NO